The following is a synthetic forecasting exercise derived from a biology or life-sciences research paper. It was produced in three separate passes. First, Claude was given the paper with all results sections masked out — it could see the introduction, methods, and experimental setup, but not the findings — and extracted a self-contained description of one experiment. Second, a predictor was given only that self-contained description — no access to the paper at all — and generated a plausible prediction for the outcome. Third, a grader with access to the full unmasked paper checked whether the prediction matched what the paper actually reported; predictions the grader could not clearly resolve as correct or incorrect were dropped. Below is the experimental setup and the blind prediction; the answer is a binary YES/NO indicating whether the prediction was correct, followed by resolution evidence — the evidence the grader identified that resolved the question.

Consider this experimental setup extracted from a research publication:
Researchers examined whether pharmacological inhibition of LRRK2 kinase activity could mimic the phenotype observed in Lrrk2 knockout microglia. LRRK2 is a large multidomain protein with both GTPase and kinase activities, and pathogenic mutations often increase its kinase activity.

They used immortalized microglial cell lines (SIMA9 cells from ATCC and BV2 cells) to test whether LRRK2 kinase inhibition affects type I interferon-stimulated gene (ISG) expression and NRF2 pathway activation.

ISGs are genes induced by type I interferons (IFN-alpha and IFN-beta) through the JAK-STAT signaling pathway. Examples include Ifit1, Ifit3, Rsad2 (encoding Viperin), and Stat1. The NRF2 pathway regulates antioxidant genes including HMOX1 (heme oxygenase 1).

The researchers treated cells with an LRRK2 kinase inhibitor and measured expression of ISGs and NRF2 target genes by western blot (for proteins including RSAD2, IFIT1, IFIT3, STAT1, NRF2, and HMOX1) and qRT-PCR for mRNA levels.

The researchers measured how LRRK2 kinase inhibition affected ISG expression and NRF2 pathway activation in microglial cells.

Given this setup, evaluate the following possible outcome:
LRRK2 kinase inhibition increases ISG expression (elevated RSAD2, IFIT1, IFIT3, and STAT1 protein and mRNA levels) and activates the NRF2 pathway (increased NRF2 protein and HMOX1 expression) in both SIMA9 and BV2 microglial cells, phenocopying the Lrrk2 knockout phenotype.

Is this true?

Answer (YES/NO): NO